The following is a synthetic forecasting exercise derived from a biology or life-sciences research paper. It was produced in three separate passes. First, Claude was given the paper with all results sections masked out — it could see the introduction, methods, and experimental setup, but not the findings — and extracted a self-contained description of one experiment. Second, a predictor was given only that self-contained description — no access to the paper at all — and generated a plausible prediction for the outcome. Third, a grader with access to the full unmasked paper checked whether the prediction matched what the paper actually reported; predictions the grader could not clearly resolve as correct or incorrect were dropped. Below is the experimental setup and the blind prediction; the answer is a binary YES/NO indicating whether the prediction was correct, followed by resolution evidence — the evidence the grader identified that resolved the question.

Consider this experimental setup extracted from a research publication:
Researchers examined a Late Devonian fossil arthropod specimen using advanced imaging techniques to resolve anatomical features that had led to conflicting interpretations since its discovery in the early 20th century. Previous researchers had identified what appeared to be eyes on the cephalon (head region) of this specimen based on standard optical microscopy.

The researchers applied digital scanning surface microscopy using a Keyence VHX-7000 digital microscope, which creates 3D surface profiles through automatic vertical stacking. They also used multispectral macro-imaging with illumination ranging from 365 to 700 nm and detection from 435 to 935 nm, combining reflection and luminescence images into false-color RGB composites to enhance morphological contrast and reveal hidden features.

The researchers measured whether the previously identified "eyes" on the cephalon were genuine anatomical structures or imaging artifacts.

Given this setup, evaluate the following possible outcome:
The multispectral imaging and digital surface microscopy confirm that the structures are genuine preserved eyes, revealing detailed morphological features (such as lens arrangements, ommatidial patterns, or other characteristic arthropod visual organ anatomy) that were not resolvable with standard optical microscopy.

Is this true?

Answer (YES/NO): NO